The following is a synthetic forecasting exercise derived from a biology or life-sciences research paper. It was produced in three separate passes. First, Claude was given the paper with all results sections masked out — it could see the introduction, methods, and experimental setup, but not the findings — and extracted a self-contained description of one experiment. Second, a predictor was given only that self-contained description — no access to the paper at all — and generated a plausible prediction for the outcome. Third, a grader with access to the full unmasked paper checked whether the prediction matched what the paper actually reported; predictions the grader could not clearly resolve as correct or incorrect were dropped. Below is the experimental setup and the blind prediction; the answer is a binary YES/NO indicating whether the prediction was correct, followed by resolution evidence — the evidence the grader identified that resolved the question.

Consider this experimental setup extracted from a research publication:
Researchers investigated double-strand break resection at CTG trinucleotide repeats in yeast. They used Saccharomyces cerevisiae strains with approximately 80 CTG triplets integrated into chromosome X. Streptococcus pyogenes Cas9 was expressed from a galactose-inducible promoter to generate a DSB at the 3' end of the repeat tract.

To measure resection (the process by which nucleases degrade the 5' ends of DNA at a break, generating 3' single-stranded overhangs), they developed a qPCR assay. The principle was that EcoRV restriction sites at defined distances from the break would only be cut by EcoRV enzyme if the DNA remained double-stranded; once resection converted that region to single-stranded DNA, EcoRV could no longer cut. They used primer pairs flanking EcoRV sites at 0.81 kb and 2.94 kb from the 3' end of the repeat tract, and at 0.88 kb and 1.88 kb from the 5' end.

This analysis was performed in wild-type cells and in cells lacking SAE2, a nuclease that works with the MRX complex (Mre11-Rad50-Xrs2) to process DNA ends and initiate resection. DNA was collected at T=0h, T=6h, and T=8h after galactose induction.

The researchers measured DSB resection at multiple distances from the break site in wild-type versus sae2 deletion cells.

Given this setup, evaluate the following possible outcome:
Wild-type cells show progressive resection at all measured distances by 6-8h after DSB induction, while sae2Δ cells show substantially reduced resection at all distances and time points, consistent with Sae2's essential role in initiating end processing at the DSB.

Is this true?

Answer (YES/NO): NO